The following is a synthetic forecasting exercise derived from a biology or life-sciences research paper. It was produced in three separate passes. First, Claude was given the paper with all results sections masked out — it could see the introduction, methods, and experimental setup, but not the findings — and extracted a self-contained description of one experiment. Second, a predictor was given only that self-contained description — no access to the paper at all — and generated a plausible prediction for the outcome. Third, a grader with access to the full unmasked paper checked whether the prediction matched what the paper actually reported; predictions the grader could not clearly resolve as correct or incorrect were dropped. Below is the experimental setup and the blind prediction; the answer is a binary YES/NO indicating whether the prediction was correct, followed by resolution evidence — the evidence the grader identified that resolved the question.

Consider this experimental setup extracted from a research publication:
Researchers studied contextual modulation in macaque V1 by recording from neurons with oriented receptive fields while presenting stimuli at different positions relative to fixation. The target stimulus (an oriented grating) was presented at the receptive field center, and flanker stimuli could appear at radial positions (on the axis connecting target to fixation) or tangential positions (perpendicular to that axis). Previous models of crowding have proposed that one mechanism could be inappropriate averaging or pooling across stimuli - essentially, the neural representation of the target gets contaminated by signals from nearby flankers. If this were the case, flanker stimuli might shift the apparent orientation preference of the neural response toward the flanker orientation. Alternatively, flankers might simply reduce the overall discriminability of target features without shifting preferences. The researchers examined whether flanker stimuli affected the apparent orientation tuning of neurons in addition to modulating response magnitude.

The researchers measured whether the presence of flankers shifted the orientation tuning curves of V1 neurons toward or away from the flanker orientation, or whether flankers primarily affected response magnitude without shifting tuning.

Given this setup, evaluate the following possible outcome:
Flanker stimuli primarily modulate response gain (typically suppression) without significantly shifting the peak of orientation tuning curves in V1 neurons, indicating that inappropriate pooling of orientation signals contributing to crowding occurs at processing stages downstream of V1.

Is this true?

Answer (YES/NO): NO